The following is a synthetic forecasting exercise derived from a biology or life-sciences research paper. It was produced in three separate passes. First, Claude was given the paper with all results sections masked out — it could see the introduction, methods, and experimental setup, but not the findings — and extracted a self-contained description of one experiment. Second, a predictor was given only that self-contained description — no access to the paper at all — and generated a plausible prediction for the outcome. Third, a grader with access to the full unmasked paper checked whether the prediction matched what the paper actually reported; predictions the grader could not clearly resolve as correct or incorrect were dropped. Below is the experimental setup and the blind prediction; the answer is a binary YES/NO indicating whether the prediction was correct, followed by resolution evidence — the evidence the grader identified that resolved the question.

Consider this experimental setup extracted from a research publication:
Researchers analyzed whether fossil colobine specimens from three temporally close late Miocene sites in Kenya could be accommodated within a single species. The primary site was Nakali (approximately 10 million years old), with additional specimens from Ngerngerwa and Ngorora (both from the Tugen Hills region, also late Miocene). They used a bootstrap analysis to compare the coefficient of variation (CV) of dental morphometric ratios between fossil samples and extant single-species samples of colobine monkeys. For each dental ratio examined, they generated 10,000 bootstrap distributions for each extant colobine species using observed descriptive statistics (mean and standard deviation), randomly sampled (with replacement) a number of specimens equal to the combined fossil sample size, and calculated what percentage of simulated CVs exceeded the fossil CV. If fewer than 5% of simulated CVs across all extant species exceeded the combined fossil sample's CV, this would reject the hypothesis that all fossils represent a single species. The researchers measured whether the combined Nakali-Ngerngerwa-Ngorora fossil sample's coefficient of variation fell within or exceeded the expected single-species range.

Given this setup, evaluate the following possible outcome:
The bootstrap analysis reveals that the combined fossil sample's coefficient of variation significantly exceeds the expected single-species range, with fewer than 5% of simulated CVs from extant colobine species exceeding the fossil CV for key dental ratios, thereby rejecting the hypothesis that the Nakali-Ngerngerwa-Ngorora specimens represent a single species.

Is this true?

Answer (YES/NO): NO